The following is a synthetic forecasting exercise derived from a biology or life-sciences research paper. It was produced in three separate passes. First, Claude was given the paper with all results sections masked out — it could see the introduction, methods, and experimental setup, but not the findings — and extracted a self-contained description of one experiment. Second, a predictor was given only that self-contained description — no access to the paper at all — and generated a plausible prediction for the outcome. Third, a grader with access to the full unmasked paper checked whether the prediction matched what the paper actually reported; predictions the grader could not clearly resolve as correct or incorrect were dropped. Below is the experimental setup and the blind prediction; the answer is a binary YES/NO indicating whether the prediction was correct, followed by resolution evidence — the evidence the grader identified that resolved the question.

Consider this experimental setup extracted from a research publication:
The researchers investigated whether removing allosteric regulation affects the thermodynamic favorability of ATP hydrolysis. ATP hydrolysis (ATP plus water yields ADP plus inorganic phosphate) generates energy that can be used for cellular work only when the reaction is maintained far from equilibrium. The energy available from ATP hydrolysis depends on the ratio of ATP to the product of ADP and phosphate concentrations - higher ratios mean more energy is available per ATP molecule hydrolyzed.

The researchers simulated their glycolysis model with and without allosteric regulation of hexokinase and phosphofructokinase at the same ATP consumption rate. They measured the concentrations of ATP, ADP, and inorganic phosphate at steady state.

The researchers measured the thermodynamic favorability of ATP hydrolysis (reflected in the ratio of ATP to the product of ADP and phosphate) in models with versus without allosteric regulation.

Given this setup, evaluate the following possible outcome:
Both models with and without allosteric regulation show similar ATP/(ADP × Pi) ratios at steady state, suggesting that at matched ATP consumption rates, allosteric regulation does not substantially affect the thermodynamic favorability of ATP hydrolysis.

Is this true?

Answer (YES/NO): YES